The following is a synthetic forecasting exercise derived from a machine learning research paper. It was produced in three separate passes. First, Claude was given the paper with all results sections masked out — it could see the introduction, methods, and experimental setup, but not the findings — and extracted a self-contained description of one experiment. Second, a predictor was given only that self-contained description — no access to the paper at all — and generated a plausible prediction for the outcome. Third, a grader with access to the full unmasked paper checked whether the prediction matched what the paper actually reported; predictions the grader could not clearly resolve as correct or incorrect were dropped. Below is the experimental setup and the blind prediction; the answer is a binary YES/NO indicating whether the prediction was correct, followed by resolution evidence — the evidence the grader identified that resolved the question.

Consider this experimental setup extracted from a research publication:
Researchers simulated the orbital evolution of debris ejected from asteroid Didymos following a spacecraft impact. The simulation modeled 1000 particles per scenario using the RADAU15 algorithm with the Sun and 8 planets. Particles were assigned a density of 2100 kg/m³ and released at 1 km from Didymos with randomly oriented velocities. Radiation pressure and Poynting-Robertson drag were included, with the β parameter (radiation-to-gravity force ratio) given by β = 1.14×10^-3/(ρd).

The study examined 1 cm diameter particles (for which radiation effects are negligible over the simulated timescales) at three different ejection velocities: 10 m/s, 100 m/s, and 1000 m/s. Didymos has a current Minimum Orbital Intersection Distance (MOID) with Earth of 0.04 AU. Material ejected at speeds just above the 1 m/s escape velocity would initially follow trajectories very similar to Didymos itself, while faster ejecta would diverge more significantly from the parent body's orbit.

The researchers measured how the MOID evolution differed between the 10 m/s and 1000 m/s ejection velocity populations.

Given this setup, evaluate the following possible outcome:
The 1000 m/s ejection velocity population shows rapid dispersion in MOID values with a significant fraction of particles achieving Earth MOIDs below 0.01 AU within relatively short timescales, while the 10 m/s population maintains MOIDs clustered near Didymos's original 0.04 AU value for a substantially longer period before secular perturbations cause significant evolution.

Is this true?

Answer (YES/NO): NO